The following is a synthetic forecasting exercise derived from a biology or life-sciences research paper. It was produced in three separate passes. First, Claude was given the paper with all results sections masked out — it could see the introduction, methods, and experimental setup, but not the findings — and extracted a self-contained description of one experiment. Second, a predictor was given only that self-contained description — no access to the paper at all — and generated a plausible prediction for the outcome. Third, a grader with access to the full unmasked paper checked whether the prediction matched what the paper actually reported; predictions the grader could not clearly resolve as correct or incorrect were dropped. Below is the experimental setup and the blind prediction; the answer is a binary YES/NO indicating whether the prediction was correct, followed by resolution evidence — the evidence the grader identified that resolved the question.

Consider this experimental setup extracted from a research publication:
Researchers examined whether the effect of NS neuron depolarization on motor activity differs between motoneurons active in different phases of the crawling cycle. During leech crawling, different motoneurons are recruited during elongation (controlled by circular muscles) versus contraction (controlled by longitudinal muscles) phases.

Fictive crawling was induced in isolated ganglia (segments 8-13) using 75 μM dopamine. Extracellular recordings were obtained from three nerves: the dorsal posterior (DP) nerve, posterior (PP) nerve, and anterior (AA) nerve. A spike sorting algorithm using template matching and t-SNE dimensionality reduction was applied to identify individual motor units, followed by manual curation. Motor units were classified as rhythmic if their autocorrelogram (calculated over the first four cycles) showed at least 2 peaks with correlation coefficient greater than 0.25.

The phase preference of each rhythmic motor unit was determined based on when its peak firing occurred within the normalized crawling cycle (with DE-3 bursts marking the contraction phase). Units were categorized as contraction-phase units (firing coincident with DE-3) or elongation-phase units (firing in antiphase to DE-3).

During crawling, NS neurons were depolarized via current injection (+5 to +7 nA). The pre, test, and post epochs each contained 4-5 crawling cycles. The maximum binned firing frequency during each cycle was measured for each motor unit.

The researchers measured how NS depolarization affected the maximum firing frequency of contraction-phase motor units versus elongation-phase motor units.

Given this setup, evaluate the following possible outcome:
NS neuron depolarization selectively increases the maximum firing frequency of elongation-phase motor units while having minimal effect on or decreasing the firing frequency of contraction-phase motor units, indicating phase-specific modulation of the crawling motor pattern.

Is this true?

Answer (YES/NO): NO